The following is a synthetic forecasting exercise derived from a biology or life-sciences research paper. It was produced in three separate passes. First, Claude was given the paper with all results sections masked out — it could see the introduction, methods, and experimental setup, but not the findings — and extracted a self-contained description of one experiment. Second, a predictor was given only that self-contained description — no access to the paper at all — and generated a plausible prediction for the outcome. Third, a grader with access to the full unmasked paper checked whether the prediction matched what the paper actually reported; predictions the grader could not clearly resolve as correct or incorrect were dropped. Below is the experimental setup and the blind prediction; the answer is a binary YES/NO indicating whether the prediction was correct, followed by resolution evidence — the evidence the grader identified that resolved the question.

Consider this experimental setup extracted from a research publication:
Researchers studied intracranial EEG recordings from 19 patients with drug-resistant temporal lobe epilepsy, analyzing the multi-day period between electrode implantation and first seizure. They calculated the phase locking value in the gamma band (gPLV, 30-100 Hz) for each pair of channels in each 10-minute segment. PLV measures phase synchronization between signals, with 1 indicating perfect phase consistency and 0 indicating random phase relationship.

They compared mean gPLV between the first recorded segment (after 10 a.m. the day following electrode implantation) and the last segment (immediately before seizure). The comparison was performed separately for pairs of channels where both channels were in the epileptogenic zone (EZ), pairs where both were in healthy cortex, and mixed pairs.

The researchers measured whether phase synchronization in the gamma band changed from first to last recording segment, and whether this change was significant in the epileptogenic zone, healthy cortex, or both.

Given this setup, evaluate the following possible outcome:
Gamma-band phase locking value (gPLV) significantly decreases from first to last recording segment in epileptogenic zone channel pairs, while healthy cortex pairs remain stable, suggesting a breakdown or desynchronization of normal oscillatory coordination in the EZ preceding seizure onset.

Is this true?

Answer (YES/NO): NO